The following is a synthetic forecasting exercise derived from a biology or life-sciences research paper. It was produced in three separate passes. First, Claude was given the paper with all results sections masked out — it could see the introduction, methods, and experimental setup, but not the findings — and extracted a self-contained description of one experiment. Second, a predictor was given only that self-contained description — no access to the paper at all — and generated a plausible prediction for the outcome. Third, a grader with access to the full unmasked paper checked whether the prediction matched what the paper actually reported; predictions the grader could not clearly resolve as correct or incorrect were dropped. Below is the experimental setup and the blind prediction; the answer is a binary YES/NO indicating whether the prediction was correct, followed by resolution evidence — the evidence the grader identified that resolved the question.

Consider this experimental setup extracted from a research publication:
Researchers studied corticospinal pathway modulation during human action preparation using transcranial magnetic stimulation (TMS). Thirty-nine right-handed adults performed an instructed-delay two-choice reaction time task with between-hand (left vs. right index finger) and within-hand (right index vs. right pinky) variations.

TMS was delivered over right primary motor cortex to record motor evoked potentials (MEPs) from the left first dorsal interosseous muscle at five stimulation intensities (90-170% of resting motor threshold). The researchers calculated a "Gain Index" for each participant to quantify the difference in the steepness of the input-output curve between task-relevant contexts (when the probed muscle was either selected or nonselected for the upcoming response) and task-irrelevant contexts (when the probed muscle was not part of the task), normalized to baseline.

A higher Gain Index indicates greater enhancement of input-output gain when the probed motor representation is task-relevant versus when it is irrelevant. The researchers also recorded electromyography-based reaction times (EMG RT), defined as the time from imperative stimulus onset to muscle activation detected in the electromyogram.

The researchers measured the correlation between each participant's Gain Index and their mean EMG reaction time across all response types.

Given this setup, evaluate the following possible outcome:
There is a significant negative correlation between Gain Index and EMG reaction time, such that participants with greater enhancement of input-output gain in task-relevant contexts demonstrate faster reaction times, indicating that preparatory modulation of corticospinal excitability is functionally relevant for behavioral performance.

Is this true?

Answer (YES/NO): YES